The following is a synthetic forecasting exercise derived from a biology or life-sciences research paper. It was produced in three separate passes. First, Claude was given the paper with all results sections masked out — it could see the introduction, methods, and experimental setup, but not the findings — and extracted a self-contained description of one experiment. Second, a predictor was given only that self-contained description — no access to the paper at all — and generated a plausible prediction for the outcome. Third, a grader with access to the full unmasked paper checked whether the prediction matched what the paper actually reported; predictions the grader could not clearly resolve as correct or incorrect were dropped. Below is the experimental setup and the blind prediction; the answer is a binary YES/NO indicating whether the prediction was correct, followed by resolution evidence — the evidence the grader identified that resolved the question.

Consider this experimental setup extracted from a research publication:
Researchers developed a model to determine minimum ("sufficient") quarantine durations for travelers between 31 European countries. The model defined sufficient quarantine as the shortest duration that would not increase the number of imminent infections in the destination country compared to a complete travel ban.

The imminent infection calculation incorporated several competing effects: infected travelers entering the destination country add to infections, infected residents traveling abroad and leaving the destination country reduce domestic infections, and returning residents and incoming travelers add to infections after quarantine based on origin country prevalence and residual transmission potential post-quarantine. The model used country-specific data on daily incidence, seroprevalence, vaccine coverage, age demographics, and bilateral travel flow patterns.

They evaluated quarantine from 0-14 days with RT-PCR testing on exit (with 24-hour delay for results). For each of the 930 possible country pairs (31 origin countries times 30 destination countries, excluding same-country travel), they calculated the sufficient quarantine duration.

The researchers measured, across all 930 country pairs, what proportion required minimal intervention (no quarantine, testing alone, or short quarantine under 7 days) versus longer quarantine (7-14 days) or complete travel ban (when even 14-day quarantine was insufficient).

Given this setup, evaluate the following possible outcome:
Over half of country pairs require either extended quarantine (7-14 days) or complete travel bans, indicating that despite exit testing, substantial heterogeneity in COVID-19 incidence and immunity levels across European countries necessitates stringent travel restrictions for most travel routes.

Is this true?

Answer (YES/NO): NO